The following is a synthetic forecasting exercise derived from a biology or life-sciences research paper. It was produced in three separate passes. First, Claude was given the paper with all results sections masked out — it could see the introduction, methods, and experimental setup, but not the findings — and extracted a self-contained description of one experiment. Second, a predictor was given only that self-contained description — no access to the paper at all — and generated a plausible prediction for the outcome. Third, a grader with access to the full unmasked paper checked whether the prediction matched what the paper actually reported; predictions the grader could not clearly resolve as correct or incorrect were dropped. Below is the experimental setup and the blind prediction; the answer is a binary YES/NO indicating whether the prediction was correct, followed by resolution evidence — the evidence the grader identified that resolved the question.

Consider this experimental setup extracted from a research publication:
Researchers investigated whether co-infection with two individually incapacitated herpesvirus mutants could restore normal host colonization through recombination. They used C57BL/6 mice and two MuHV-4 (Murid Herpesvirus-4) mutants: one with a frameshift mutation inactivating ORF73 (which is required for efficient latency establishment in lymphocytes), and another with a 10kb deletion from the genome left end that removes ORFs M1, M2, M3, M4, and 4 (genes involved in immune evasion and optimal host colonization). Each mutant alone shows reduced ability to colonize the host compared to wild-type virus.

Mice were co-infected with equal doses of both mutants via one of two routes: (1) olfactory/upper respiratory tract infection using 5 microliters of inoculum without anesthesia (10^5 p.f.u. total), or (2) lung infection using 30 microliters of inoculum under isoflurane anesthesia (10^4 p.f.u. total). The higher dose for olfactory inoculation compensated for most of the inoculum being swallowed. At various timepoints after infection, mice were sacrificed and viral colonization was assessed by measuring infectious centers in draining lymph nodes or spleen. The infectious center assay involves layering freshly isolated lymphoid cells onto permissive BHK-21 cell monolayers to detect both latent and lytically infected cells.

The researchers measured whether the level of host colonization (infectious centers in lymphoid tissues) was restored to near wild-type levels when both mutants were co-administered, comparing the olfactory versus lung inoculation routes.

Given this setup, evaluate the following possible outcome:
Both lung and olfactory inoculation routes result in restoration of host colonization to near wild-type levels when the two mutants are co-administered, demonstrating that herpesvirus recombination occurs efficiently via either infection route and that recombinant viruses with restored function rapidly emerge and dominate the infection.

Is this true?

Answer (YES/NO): NO